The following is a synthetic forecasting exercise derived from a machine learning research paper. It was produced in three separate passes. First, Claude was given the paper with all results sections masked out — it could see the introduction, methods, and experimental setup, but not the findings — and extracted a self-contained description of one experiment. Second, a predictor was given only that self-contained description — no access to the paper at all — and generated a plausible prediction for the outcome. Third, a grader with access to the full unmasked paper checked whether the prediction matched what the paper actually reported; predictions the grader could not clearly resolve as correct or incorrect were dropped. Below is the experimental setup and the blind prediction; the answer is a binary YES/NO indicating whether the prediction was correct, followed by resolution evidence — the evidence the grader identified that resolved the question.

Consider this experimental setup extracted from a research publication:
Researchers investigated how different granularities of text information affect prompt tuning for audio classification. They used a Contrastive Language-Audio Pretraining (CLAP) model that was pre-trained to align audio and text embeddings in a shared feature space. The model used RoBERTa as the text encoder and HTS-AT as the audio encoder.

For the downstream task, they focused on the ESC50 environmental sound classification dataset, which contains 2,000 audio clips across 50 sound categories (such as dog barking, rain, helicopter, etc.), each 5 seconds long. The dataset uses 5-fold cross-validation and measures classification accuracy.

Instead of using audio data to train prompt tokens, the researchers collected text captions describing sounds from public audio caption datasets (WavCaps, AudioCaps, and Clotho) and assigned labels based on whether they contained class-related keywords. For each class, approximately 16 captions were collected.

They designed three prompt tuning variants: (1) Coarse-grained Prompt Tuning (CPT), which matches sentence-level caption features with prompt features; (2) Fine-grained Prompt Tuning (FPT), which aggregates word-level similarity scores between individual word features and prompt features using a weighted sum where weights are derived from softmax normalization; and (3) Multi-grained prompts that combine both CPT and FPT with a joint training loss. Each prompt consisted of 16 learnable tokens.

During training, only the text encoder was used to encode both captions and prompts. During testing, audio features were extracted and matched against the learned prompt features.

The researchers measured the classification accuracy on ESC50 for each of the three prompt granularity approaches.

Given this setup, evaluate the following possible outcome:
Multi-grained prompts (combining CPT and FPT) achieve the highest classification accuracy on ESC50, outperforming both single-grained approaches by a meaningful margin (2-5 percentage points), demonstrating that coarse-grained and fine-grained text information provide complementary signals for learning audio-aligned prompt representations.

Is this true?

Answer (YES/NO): NO